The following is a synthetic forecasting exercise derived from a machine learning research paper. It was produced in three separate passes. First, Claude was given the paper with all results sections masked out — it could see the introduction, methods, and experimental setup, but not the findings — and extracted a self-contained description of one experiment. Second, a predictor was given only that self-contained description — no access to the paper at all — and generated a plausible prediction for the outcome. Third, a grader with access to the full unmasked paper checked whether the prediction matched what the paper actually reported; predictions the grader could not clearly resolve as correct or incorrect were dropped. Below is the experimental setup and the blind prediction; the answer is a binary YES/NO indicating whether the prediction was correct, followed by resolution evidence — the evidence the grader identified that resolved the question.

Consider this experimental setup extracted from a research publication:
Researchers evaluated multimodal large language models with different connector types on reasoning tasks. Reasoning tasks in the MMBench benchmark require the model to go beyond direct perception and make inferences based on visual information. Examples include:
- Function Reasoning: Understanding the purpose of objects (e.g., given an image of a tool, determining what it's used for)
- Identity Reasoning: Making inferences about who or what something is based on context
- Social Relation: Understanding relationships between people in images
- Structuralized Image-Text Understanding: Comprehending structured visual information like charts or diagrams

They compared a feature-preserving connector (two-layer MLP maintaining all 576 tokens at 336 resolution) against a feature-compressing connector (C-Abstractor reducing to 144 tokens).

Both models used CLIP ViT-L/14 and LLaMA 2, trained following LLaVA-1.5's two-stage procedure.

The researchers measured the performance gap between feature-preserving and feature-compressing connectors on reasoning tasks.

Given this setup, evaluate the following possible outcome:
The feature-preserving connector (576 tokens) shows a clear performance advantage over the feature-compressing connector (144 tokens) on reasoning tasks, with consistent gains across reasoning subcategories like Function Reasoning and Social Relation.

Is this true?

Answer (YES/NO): NO